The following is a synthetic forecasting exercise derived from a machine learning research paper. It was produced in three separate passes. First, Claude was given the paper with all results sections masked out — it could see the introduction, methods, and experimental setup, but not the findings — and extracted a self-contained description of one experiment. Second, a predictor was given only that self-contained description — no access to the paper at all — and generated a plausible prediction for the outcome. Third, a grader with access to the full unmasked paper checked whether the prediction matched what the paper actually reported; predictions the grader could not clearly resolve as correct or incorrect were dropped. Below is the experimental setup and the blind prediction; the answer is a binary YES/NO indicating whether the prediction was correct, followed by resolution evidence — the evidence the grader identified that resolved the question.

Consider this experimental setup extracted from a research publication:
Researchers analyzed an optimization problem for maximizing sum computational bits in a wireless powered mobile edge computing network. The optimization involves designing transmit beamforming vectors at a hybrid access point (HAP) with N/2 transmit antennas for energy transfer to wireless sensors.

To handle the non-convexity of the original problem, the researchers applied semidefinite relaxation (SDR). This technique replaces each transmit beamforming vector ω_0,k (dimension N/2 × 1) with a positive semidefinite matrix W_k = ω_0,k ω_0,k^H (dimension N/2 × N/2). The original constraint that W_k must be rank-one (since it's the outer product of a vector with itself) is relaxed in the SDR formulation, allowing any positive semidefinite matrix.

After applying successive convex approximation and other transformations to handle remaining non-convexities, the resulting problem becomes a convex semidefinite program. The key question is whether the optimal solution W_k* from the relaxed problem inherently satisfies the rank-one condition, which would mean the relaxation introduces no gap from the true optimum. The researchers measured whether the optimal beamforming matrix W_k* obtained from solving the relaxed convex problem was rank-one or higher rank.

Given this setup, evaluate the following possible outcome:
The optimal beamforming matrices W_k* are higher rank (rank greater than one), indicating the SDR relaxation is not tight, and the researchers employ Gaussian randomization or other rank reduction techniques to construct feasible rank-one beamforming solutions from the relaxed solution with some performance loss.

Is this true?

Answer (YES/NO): NO